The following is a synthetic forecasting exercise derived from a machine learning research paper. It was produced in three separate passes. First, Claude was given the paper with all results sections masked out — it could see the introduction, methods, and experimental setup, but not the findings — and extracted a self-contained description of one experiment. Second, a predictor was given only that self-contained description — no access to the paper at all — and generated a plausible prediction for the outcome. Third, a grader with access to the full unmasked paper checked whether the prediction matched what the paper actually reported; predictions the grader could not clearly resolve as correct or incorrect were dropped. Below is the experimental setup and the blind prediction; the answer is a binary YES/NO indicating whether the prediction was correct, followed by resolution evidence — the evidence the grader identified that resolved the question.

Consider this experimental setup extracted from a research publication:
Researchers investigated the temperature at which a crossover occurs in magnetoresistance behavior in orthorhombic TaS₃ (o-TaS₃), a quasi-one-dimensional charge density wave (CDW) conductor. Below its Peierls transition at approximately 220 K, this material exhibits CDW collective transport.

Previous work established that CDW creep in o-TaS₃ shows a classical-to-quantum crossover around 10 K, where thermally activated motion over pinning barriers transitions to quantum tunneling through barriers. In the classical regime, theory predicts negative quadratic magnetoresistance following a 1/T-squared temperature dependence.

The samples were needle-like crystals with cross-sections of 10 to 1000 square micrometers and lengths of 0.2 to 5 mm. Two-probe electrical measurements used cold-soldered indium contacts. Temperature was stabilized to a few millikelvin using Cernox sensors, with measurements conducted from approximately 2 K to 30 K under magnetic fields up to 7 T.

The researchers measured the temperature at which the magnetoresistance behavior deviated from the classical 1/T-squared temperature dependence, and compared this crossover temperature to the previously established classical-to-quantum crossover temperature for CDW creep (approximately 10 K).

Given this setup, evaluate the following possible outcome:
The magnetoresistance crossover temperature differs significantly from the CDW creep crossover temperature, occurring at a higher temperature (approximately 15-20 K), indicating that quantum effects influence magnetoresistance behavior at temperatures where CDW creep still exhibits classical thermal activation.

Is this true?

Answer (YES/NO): NO